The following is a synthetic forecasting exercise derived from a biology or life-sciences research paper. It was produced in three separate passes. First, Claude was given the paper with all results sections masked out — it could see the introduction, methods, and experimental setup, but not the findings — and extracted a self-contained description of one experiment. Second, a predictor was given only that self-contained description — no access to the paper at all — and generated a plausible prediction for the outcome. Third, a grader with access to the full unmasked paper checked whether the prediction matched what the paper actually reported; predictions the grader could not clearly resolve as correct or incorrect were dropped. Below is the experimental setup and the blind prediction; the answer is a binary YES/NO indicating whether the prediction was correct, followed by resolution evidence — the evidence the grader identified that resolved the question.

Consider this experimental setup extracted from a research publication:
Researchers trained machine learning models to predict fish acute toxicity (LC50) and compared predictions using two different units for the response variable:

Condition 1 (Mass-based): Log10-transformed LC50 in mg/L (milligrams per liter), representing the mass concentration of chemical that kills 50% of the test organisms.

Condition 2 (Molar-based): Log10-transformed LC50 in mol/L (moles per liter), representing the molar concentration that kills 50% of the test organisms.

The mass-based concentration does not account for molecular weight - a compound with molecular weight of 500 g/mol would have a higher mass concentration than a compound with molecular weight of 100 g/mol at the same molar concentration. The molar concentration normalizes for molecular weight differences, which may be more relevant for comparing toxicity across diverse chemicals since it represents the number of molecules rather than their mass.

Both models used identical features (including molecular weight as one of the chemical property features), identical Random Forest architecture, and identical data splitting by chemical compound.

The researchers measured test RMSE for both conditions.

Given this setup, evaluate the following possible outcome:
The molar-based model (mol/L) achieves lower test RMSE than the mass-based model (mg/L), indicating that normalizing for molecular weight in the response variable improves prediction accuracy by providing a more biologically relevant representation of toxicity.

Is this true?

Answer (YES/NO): NO